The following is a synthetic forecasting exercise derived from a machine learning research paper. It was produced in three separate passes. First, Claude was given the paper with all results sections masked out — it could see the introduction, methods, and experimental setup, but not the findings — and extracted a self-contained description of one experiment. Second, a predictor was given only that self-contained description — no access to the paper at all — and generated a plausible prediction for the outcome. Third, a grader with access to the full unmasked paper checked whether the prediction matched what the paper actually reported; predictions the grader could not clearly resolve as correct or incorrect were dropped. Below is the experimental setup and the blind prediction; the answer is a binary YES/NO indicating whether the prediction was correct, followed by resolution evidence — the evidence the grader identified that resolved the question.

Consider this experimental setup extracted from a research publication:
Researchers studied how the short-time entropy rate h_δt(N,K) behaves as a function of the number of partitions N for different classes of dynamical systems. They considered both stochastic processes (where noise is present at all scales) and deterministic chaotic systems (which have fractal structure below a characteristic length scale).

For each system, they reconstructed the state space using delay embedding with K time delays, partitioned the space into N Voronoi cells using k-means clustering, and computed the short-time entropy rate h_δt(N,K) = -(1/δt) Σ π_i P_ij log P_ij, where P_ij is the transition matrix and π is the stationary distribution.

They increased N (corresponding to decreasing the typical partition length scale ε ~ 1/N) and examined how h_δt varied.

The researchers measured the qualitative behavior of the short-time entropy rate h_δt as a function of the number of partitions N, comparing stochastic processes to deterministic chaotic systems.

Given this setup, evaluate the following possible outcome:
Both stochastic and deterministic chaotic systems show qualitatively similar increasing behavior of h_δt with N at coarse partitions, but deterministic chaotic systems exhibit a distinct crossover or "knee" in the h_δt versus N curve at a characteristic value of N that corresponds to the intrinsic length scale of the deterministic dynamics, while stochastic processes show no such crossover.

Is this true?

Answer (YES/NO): YES